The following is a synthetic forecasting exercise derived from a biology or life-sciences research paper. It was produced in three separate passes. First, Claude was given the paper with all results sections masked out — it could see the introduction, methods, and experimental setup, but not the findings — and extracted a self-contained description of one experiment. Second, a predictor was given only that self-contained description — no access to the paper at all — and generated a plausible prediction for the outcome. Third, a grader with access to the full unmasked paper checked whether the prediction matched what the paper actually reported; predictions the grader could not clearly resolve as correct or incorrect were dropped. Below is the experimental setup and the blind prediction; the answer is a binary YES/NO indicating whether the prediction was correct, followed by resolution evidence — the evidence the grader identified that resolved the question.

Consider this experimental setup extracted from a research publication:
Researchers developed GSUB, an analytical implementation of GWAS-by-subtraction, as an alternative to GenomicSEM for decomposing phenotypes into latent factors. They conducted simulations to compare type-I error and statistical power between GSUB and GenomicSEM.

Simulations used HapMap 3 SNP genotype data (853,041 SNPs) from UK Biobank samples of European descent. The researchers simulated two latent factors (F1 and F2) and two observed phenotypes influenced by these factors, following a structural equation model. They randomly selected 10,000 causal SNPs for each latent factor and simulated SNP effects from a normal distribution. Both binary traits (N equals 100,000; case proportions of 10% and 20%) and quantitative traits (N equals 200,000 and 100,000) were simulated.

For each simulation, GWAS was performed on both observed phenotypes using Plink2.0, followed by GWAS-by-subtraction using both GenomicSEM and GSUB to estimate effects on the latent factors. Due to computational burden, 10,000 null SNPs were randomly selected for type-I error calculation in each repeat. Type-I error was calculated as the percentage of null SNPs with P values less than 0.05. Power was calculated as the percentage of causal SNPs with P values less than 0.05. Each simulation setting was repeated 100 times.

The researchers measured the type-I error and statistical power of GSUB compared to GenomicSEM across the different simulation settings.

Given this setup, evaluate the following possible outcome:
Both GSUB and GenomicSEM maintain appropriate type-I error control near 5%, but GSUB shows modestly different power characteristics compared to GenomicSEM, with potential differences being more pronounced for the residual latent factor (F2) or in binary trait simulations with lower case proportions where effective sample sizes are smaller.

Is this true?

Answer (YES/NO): NO